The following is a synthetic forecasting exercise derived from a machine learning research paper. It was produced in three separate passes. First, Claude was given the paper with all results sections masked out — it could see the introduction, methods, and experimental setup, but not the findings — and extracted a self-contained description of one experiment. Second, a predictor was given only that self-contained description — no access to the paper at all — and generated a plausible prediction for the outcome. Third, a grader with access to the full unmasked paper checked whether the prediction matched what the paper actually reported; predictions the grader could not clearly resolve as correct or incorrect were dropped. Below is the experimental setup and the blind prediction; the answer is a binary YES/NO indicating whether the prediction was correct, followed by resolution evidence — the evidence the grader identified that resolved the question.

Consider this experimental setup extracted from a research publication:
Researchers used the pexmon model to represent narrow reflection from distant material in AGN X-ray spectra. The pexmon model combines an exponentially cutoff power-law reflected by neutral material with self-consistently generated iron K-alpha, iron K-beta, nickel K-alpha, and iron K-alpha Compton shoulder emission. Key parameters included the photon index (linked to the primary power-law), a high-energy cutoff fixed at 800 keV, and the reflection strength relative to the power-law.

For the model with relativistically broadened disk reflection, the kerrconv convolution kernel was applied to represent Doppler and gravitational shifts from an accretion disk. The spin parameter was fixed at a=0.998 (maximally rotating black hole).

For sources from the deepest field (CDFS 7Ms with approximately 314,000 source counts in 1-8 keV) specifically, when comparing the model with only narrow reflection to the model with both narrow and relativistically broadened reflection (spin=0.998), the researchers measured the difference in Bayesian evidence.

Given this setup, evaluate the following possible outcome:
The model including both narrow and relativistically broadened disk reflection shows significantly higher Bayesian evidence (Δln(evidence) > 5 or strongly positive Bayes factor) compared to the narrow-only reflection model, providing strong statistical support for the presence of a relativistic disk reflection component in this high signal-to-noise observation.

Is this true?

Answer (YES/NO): YES